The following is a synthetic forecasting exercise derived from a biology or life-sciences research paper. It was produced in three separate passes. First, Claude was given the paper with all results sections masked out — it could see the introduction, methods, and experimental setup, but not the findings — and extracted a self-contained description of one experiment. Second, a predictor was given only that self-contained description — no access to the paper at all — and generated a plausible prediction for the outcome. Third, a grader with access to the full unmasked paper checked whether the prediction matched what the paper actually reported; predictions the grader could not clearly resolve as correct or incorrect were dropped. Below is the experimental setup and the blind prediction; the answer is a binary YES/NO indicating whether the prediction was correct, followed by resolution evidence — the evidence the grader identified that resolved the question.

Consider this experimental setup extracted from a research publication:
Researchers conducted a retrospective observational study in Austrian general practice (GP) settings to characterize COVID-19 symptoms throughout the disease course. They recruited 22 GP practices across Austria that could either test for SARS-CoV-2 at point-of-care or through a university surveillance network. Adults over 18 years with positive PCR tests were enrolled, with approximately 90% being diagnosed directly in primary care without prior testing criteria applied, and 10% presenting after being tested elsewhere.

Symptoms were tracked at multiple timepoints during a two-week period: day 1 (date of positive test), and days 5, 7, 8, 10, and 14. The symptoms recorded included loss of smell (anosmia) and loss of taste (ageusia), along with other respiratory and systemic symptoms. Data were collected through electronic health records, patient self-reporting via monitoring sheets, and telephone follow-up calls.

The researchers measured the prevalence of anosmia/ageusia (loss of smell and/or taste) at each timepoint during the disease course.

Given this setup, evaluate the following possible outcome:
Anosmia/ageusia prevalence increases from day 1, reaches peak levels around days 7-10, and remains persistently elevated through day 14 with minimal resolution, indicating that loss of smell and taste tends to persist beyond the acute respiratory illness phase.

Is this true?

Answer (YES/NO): YES